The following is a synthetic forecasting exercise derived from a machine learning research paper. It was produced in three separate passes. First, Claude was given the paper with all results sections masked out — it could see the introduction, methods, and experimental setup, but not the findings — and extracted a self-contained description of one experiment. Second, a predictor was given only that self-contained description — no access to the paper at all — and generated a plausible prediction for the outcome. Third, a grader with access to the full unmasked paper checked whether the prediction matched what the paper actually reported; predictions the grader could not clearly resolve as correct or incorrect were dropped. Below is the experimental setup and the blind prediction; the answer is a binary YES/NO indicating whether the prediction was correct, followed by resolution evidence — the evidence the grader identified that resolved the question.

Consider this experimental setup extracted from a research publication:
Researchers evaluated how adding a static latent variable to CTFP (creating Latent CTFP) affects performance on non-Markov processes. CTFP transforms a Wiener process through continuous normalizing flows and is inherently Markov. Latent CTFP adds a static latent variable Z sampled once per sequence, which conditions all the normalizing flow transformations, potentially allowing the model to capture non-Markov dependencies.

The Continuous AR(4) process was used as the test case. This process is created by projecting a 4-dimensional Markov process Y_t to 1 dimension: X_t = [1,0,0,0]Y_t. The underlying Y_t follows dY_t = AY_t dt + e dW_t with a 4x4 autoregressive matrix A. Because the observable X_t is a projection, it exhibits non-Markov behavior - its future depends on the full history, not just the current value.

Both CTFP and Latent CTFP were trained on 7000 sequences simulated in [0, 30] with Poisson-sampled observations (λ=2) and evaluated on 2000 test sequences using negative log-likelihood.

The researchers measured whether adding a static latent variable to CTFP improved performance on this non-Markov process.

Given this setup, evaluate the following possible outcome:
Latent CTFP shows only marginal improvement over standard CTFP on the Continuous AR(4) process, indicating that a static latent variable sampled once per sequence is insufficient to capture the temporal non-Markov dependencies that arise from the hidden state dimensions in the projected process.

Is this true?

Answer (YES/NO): YES